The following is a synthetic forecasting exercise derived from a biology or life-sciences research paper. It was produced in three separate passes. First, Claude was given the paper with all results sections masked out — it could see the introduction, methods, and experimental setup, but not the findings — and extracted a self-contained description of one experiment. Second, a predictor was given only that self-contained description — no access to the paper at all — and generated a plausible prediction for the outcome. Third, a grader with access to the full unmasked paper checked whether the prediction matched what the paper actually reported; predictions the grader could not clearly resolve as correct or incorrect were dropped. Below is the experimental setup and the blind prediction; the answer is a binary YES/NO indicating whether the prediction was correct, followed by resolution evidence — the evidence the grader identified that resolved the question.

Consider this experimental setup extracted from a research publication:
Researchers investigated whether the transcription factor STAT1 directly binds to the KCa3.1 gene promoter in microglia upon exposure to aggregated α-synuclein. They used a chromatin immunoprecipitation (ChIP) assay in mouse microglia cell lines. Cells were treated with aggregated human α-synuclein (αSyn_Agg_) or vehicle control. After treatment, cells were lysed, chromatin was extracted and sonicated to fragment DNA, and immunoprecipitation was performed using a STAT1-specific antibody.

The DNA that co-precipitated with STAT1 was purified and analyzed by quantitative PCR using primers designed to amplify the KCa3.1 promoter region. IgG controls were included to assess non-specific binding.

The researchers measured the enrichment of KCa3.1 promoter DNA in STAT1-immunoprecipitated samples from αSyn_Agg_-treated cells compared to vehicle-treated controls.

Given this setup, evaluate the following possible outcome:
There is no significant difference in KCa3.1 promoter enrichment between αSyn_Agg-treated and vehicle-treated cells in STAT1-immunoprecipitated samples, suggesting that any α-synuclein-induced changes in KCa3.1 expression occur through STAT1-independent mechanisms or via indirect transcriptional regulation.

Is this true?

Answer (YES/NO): NO